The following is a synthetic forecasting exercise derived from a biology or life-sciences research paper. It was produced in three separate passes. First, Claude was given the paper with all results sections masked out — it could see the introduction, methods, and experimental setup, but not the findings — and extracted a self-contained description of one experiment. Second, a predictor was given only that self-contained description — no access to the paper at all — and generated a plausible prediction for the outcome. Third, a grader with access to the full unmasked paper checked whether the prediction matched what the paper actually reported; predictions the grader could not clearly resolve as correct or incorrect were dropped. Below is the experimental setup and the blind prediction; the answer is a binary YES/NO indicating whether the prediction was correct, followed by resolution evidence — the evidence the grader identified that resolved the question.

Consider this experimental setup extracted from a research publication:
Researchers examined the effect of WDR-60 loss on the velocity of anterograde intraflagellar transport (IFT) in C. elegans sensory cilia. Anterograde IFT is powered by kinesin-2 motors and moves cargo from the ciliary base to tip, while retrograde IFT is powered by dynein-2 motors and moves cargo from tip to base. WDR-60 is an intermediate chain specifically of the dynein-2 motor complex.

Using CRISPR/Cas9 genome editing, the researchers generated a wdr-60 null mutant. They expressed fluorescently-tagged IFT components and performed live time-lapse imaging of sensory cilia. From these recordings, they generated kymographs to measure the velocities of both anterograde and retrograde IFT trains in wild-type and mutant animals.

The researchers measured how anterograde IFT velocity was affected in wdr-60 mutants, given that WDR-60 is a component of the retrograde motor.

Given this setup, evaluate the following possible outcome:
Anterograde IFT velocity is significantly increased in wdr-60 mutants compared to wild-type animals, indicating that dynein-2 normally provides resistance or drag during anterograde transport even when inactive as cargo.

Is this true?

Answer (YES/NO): NO